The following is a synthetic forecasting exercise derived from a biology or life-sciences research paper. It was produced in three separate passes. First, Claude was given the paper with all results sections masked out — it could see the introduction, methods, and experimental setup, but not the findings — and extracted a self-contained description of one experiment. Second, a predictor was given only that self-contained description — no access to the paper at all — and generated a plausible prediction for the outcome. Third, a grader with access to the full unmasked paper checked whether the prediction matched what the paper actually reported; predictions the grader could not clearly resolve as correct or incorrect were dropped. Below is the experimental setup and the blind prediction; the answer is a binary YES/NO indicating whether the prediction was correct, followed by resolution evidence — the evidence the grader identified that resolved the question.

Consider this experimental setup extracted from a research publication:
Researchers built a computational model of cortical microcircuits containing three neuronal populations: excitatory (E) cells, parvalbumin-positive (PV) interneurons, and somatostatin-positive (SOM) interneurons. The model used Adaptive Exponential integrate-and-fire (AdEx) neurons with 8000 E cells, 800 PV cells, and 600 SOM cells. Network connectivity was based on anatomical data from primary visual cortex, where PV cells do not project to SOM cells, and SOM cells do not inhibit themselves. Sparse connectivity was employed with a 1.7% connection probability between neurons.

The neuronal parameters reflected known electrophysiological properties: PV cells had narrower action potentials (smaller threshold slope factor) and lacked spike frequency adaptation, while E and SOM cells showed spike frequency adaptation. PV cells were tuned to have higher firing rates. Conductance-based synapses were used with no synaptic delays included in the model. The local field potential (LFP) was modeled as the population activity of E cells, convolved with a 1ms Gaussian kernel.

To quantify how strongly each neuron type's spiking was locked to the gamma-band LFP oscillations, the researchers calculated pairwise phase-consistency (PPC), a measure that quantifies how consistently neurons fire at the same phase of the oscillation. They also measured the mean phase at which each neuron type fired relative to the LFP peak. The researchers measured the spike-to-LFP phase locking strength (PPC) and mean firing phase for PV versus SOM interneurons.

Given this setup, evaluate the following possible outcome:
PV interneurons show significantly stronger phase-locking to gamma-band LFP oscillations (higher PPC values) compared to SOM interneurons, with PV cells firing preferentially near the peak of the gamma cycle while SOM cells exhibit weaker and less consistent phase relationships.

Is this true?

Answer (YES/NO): YES